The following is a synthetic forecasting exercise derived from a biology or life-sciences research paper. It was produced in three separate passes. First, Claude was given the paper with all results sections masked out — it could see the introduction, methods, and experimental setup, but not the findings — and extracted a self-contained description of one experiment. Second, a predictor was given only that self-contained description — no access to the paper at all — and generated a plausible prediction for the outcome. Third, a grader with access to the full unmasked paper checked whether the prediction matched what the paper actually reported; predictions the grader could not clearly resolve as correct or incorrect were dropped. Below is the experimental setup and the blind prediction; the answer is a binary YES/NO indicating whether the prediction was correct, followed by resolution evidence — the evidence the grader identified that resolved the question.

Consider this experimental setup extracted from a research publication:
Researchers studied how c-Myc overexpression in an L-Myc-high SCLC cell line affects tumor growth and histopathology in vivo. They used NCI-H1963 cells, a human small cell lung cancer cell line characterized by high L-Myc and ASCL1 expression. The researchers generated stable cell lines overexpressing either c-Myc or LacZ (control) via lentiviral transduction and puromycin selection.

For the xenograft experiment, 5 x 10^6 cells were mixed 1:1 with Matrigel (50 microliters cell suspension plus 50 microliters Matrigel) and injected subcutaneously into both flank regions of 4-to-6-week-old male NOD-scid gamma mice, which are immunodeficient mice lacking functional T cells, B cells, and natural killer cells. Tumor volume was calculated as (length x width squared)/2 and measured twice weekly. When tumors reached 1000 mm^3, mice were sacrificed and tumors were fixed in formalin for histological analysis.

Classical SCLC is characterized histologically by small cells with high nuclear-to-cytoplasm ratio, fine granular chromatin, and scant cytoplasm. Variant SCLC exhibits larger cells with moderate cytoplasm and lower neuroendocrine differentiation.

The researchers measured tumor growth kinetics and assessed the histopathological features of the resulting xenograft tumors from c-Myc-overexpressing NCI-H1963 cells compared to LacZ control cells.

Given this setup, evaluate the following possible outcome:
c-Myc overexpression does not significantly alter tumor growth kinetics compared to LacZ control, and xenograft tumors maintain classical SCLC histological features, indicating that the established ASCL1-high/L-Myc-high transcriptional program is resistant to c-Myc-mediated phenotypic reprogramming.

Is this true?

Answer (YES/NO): NO